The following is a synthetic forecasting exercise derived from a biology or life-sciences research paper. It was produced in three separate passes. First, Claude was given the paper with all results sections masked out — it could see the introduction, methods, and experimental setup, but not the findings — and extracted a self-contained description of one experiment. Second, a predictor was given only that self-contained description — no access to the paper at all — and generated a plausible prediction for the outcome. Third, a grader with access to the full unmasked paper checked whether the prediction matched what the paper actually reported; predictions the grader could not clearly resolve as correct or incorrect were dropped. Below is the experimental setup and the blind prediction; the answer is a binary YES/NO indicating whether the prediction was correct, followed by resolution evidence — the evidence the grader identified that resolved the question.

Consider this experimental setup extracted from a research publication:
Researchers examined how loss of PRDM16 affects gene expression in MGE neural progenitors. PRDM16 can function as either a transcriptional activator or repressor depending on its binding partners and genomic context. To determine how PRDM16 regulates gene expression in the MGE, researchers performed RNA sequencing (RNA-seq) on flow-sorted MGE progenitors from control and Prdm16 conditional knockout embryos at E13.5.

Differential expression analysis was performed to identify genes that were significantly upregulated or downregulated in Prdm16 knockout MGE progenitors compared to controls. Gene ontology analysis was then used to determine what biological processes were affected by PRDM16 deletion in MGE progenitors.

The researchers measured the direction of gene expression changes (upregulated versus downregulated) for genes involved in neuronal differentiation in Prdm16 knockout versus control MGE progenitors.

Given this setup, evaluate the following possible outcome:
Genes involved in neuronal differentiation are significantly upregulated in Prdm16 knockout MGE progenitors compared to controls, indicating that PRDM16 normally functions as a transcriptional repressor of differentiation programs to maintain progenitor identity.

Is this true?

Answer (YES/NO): YES